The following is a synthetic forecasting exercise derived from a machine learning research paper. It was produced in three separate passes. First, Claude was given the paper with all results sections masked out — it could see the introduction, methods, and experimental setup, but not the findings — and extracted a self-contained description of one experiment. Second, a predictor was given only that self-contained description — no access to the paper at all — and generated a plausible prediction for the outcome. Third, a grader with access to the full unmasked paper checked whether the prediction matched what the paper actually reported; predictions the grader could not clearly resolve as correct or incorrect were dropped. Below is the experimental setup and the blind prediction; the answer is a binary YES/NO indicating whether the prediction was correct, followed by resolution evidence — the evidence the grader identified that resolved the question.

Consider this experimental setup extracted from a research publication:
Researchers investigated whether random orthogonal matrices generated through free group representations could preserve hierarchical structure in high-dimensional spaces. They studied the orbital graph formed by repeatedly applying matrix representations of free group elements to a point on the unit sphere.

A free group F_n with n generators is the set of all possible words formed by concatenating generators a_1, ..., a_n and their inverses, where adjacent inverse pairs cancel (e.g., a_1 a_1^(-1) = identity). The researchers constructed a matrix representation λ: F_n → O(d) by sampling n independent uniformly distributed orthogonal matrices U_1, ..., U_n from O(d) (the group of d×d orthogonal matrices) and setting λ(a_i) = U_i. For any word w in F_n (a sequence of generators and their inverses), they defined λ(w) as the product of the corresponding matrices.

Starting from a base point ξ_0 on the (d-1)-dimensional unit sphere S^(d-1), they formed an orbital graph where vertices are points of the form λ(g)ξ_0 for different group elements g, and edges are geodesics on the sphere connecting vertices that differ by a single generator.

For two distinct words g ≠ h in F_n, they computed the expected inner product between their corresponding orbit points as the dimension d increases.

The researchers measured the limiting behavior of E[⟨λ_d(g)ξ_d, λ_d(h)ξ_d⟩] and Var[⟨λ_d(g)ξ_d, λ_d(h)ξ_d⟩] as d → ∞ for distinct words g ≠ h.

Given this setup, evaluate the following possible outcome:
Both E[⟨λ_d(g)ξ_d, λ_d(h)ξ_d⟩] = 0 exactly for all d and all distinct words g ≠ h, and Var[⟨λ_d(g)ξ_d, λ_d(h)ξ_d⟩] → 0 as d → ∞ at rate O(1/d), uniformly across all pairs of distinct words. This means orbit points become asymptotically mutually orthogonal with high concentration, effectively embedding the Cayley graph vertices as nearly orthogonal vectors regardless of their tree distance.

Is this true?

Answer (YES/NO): NO